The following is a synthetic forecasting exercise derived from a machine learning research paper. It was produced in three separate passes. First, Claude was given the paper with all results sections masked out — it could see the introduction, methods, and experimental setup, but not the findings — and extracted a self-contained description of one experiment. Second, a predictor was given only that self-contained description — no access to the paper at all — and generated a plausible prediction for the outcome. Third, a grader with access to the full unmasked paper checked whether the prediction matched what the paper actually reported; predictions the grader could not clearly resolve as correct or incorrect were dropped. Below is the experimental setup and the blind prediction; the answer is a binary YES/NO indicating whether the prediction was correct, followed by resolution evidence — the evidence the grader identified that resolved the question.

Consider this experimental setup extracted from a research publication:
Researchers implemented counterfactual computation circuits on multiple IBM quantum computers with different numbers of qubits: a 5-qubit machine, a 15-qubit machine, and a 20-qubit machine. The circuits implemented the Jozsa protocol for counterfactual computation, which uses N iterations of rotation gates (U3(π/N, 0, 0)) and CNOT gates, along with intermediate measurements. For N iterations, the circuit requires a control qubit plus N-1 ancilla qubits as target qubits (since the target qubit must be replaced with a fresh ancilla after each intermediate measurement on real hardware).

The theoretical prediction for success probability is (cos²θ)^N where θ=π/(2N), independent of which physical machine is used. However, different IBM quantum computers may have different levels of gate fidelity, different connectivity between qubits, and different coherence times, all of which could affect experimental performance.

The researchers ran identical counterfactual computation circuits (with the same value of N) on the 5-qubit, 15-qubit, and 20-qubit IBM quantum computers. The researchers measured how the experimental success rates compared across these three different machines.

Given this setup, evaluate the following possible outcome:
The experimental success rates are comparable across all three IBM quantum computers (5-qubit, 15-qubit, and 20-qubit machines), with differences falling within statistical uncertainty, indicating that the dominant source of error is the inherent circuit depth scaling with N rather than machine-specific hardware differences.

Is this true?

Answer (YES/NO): NO